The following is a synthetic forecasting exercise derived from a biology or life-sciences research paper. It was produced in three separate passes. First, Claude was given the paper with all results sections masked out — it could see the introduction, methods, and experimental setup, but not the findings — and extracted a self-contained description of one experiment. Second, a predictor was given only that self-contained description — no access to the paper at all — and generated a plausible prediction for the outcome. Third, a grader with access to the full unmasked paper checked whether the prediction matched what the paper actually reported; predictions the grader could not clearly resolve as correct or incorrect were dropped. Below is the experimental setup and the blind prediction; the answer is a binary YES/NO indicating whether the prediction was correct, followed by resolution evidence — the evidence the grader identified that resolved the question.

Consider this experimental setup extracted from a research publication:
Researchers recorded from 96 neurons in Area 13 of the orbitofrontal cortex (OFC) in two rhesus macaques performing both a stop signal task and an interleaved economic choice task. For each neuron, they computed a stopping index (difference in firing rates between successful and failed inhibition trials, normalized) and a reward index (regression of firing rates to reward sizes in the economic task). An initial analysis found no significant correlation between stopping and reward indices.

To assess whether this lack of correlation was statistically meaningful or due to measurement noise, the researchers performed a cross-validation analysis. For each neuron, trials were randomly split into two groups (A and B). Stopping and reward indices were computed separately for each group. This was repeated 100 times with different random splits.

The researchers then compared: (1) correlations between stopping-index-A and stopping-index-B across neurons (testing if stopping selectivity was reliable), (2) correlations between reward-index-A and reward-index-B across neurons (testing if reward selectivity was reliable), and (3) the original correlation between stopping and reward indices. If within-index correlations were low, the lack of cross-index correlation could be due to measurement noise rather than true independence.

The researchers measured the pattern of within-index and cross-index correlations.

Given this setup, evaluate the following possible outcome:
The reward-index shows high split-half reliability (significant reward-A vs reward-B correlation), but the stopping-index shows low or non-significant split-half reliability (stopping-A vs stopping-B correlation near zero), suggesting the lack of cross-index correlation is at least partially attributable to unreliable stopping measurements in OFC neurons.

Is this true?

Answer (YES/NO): NO